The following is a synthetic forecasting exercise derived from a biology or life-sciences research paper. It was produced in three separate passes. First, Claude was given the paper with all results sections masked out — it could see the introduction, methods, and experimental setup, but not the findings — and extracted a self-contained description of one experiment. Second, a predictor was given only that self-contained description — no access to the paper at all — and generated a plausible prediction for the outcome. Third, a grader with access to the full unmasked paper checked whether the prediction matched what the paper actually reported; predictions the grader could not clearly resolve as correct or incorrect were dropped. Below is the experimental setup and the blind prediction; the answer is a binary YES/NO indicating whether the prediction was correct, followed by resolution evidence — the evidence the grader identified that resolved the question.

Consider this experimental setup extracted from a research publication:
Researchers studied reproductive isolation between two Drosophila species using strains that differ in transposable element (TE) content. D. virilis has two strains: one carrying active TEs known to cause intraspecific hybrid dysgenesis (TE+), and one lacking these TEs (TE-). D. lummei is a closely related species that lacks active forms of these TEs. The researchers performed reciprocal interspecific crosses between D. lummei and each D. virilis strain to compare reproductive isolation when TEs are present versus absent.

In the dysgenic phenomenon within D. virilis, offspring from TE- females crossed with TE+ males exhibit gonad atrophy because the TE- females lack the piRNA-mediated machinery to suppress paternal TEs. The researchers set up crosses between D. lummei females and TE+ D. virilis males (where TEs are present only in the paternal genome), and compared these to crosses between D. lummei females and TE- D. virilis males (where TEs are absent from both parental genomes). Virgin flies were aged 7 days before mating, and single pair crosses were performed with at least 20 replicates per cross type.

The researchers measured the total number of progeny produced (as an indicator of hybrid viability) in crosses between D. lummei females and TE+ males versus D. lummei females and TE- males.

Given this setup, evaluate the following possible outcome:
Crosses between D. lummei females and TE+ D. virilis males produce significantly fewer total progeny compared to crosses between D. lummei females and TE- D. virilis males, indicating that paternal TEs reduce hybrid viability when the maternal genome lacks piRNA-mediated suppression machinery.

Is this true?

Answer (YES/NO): YES